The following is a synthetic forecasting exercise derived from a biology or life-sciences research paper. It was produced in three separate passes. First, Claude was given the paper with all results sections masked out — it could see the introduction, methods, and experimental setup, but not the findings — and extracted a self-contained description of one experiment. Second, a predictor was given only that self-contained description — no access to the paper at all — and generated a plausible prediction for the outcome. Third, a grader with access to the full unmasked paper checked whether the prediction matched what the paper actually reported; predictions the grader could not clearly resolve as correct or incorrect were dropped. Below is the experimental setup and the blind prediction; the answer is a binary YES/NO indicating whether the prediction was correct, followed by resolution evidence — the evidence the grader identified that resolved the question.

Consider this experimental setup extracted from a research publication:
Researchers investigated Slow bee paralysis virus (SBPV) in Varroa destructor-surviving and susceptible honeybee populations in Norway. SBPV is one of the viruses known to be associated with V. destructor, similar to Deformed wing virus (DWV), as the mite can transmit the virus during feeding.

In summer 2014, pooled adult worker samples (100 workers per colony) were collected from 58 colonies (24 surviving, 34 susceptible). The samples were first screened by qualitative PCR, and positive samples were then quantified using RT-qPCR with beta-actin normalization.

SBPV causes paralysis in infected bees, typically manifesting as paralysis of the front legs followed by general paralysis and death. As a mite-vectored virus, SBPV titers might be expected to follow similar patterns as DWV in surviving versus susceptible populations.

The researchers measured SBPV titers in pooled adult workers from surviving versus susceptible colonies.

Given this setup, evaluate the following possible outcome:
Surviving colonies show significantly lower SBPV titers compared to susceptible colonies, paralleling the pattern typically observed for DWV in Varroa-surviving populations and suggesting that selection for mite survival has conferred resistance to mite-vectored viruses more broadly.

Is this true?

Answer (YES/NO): NO